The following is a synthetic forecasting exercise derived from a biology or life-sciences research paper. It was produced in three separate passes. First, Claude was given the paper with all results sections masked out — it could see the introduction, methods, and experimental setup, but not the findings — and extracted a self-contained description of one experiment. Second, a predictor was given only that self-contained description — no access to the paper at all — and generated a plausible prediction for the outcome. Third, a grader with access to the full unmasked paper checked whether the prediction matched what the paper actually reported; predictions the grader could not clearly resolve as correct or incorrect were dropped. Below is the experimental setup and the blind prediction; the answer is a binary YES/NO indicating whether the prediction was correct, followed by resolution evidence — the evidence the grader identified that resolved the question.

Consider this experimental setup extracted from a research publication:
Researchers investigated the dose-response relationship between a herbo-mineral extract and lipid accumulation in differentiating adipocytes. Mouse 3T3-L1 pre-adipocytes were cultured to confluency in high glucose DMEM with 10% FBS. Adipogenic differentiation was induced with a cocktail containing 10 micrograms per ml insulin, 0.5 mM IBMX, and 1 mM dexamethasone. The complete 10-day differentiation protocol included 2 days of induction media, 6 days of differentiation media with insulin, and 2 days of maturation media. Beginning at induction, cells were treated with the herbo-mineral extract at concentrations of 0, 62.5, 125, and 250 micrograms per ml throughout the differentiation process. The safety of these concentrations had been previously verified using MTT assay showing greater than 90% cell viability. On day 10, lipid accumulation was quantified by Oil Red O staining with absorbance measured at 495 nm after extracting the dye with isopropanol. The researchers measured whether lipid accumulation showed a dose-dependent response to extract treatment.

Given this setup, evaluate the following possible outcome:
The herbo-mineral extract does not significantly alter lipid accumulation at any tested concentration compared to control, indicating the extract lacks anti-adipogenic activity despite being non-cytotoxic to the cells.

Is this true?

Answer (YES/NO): NO